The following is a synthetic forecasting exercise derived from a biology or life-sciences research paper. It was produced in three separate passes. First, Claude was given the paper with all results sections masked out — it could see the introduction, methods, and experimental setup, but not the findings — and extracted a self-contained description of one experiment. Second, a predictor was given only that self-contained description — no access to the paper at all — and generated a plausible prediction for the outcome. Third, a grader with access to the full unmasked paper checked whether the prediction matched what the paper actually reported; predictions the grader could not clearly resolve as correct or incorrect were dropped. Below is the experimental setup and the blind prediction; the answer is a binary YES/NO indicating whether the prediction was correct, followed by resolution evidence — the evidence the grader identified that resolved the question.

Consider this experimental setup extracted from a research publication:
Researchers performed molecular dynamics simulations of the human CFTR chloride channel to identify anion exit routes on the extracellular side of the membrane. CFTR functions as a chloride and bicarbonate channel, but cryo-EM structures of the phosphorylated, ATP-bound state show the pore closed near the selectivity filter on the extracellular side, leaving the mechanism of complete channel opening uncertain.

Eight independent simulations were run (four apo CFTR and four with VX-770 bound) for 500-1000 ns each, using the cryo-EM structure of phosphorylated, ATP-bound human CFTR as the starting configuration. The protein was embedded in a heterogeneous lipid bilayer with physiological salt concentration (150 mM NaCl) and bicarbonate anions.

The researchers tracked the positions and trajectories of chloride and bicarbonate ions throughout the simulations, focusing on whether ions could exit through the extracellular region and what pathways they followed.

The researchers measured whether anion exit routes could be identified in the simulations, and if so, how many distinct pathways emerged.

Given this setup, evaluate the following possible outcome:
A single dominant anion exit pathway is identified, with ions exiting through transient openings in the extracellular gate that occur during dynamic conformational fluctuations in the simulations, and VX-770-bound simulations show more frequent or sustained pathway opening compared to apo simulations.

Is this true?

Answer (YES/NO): NO